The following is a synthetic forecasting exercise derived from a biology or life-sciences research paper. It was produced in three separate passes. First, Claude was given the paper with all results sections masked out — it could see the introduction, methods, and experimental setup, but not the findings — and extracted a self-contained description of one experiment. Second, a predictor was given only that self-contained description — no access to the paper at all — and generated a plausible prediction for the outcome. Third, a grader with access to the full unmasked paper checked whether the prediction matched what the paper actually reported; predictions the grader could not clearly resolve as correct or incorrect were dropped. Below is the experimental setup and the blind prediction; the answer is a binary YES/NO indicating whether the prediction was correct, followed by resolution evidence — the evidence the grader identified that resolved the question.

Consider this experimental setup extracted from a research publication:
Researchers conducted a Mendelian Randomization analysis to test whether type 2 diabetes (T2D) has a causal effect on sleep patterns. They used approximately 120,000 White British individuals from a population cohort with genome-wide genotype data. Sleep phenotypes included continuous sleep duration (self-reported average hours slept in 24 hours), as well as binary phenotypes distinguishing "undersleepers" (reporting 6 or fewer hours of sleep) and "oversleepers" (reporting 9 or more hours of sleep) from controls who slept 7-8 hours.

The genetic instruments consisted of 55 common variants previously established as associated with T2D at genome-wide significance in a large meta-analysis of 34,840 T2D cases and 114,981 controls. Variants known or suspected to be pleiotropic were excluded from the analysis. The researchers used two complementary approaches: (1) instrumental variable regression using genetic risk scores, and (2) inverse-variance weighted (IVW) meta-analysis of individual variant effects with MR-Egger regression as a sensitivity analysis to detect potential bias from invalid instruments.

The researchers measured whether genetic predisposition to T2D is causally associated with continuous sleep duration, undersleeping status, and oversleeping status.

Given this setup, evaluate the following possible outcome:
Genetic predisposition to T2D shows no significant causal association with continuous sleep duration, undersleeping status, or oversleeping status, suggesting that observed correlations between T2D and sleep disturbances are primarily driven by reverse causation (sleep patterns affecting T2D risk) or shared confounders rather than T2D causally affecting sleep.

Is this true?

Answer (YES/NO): YES